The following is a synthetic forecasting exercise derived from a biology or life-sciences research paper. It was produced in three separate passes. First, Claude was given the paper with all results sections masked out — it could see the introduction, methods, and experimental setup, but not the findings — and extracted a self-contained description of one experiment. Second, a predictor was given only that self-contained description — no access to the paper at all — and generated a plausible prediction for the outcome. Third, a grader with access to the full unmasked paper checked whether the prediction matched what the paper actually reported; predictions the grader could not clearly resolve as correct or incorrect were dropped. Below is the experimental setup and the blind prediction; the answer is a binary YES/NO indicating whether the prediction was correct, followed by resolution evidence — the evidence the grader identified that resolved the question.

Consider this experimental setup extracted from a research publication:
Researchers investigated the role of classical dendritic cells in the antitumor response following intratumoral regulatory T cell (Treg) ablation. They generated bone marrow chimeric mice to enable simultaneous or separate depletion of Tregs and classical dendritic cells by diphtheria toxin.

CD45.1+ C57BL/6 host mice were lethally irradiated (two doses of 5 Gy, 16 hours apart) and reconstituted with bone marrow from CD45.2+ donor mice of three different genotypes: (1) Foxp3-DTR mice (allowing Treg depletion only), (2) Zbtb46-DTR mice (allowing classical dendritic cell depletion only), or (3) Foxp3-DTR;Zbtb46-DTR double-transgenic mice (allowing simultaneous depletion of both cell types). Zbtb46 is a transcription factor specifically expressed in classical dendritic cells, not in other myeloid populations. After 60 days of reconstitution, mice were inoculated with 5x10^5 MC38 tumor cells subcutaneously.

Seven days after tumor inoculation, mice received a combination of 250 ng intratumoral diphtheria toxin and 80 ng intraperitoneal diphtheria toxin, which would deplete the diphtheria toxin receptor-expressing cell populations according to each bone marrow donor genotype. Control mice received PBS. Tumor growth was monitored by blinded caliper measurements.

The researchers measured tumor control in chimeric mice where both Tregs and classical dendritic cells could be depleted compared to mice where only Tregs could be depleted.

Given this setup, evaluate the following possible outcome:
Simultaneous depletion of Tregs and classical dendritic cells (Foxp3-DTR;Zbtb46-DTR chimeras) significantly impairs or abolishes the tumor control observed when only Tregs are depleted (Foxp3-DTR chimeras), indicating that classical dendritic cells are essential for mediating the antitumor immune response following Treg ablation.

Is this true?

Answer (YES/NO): YES